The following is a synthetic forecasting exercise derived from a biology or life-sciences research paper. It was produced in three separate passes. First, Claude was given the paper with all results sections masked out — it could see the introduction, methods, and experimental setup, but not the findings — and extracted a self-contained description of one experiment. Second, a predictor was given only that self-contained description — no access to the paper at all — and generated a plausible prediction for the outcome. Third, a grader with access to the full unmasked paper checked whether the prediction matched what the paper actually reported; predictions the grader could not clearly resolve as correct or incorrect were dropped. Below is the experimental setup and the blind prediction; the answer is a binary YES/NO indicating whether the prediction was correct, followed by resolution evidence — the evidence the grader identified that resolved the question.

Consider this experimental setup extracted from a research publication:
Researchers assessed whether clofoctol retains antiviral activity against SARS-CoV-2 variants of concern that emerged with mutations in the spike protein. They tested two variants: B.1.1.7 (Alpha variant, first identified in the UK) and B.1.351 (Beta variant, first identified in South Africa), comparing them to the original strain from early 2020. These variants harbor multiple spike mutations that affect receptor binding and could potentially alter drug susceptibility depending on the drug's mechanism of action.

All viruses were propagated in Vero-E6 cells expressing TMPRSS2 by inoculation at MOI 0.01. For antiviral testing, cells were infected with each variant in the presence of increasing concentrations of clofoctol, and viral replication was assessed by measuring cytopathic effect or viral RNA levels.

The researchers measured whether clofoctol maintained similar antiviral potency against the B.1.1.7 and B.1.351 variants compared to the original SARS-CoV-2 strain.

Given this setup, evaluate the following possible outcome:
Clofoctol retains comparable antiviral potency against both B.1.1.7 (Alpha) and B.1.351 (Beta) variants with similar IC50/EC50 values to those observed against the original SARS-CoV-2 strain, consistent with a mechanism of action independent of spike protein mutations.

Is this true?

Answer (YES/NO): YES